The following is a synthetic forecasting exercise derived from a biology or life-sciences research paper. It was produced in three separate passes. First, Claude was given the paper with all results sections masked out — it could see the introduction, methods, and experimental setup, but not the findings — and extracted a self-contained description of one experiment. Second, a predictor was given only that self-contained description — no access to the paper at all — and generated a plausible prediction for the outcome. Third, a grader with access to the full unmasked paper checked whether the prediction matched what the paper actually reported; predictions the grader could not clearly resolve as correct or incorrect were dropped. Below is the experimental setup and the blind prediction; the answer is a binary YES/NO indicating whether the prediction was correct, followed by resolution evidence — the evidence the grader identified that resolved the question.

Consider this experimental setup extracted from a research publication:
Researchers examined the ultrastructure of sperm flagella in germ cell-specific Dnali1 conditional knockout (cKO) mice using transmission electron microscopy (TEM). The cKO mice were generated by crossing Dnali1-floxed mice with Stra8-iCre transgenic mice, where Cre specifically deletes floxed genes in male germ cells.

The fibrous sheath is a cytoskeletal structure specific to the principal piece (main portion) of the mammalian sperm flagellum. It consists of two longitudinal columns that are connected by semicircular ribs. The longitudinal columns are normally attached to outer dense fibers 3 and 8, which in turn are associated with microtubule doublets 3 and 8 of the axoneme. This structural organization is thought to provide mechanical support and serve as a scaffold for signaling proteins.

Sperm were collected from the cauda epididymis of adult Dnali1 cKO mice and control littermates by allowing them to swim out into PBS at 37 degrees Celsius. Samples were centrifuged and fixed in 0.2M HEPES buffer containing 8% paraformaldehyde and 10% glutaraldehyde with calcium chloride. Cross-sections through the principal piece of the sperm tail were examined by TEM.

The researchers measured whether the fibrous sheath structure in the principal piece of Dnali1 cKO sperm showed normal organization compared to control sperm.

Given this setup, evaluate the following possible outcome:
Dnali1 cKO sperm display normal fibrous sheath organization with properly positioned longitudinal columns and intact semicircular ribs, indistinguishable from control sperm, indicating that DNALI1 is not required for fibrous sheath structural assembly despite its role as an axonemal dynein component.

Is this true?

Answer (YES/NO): NO